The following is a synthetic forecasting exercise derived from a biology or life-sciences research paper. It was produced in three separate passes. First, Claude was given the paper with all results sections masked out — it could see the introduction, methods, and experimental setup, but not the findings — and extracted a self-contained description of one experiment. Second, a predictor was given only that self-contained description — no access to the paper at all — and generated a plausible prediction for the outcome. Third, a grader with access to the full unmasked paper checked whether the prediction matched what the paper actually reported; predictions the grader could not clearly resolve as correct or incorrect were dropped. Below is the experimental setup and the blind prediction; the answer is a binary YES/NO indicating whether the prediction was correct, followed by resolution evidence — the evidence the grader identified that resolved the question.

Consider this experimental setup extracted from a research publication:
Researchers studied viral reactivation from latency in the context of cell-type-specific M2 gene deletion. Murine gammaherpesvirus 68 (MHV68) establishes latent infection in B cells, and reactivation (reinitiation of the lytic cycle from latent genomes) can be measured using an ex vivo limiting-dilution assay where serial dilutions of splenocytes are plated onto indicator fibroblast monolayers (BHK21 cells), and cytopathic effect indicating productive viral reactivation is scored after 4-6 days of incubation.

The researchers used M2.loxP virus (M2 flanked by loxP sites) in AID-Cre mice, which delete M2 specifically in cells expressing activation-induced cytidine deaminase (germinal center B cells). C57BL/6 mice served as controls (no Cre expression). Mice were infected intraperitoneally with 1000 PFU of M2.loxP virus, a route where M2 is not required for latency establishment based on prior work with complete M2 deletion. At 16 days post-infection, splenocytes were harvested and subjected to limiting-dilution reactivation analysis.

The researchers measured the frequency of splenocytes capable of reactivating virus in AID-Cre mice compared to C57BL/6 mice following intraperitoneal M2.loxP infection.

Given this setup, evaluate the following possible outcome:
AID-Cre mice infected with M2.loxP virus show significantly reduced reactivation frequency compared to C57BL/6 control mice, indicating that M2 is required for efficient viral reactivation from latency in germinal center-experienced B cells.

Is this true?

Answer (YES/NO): YES